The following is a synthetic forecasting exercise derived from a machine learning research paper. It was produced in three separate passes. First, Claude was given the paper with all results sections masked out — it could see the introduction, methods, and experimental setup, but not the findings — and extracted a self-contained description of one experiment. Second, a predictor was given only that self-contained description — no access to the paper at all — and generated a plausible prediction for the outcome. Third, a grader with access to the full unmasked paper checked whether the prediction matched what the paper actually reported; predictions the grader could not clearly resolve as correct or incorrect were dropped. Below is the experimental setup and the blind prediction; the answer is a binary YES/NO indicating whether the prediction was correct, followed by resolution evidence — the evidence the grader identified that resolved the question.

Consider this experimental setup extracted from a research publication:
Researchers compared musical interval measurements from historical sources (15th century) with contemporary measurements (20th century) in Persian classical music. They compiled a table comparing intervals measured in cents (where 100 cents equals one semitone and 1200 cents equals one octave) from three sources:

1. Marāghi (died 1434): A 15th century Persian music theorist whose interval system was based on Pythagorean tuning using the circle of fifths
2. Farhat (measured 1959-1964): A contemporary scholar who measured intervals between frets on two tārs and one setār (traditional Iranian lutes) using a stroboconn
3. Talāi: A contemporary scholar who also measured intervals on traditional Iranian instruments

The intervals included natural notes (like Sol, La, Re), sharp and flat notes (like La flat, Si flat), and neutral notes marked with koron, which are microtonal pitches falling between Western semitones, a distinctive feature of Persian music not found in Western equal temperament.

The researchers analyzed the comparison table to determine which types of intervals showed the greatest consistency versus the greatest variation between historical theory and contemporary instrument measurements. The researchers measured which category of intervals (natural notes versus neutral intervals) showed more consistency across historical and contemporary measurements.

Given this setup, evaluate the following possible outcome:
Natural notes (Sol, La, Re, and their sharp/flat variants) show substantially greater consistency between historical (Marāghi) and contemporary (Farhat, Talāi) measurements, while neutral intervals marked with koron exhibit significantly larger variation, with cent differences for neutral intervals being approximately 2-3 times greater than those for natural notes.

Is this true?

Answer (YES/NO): NO